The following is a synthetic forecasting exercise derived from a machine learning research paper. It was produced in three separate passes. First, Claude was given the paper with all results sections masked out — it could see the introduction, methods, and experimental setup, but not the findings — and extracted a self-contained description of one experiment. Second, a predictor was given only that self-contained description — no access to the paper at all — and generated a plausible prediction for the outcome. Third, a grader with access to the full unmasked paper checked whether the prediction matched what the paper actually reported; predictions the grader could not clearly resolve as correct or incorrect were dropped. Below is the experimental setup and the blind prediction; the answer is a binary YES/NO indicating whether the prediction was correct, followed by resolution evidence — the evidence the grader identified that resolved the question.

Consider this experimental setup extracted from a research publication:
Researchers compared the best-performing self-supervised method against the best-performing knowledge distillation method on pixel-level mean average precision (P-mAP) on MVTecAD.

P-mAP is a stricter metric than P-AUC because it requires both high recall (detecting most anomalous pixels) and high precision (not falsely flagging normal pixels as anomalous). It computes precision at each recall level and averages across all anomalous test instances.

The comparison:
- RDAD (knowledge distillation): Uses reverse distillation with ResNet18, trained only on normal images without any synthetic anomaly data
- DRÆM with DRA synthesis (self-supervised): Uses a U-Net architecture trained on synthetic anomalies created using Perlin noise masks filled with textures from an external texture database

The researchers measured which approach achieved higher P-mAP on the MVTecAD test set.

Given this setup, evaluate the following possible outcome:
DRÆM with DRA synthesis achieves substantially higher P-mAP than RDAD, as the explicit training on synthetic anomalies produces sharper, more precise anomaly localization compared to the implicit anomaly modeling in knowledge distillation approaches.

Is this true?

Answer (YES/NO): YES